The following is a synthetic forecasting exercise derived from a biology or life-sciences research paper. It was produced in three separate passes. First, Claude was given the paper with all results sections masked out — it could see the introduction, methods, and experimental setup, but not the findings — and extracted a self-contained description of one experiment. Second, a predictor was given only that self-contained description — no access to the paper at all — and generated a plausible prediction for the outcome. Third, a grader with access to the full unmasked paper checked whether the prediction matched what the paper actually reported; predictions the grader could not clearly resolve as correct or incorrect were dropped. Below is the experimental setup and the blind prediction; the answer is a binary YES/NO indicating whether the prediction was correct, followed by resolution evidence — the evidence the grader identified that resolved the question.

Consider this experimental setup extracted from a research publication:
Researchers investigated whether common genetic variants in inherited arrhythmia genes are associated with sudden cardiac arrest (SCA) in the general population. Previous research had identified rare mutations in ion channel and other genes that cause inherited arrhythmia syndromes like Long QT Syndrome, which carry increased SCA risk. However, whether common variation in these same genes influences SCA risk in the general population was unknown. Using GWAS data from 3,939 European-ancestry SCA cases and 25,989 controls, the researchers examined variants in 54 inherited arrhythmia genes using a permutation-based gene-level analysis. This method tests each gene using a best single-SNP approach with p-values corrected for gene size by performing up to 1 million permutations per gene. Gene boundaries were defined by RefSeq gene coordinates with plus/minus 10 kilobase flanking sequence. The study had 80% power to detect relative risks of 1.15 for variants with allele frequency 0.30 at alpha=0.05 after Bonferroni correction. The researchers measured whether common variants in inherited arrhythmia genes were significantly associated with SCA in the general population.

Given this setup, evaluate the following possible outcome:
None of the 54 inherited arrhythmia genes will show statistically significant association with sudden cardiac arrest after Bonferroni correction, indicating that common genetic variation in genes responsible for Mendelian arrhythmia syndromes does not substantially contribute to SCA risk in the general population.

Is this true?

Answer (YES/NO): YES